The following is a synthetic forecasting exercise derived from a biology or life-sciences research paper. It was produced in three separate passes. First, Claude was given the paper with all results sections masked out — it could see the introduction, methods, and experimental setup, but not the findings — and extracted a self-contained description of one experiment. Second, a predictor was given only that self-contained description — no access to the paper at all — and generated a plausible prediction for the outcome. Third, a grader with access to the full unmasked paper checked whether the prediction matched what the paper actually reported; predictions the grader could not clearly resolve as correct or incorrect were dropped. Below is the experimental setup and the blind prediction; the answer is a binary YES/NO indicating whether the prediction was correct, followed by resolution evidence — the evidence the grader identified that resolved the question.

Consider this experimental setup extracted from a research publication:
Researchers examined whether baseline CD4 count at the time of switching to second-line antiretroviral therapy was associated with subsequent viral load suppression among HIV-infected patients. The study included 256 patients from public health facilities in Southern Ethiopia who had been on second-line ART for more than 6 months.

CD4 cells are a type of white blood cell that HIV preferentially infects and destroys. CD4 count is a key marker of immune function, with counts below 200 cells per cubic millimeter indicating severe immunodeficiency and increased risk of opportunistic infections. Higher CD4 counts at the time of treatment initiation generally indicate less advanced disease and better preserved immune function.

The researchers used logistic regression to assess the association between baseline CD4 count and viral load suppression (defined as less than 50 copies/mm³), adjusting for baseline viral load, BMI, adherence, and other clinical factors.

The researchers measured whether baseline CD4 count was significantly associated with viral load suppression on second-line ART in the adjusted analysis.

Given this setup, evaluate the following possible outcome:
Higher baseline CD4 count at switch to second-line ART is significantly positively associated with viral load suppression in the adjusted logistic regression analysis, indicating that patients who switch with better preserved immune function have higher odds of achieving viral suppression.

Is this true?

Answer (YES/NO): NO